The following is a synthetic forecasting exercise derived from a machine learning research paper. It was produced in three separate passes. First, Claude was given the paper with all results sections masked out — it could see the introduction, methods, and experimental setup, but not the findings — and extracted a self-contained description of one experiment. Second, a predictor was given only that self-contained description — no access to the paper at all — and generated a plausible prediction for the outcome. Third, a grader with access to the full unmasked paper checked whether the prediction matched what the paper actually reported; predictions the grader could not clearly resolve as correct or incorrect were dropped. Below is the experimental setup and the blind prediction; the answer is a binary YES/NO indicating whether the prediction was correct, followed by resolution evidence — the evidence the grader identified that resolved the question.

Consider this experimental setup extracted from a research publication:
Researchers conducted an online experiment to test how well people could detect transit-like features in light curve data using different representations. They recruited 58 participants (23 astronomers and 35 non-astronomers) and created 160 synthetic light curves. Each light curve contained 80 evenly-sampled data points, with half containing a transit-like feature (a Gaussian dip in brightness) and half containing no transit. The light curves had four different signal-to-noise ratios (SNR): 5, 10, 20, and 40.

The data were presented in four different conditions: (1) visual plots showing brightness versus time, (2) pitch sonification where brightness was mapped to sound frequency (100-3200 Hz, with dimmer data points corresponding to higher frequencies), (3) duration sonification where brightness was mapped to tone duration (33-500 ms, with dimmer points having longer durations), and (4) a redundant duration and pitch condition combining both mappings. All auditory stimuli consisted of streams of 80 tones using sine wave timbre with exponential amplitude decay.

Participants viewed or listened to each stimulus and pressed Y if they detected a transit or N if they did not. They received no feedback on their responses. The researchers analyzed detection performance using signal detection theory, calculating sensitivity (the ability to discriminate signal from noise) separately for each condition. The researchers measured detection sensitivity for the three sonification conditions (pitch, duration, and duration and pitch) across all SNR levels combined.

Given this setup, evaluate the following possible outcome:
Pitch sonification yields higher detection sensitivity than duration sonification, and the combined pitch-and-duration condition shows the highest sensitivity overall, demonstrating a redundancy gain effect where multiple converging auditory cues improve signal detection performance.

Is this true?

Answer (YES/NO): NO